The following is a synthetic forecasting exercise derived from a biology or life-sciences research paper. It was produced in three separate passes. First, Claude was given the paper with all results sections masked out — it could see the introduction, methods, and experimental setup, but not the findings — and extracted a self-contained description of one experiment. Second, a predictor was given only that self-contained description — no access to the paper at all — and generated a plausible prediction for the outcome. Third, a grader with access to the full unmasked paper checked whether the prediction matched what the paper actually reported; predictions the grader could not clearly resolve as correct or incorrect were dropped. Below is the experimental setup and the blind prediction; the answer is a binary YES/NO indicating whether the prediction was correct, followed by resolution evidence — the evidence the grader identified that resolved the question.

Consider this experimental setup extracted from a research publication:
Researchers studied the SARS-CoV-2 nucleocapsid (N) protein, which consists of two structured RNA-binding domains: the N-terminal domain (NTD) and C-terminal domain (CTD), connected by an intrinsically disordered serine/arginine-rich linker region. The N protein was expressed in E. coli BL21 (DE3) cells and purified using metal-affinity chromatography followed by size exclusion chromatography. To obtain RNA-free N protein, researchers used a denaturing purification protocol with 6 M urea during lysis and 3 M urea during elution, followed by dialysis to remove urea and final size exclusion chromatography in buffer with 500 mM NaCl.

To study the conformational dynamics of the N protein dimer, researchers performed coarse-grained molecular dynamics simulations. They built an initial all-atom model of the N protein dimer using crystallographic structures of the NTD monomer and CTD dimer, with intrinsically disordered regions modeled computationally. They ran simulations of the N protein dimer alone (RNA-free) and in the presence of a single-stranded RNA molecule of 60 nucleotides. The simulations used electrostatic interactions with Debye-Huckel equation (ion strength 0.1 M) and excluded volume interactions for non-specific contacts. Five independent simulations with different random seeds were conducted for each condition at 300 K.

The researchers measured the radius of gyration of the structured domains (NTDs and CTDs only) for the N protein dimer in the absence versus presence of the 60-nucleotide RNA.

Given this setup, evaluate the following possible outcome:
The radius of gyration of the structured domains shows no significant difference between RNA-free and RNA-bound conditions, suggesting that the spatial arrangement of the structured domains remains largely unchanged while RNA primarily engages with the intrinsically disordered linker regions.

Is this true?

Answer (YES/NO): NO